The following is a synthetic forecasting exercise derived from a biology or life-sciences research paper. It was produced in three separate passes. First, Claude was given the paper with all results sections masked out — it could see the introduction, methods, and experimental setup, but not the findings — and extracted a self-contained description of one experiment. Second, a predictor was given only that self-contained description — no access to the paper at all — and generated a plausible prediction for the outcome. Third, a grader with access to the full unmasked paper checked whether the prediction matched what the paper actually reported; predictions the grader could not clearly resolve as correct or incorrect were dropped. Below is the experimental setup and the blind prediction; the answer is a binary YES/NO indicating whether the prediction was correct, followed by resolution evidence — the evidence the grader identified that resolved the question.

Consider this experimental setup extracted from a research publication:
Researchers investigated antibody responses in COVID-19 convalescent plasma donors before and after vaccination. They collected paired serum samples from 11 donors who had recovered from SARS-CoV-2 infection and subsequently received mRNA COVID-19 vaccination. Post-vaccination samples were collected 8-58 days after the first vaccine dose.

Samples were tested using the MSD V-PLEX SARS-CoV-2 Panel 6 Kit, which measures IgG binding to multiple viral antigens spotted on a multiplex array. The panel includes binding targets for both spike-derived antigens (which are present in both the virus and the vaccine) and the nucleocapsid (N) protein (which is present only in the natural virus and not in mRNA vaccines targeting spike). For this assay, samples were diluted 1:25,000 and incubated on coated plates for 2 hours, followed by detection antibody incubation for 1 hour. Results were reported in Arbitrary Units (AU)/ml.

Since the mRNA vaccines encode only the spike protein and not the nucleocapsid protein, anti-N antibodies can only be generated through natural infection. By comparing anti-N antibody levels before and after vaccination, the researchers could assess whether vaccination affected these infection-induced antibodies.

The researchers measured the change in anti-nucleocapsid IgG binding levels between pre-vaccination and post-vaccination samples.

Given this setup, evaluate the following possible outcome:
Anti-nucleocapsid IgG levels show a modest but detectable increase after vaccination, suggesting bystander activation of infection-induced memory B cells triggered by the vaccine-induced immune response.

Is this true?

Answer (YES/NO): NO